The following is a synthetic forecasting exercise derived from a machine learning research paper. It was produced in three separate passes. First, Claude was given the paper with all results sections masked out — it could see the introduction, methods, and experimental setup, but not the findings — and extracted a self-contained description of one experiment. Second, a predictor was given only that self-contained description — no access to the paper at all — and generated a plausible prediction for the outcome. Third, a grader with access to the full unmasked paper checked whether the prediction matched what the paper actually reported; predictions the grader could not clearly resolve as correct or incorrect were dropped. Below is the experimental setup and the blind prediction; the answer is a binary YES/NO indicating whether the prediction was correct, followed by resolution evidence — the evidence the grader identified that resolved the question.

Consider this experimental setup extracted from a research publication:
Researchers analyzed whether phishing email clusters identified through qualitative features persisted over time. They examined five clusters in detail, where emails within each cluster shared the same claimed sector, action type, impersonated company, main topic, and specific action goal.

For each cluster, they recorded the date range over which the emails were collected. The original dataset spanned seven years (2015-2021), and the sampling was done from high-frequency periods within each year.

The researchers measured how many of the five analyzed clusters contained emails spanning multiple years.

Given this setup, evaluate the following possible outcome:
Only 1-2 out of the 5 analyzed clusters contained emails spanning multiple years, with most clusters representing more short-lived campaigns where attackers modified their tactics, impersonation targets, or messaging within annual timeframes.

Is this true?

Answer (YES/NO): NO